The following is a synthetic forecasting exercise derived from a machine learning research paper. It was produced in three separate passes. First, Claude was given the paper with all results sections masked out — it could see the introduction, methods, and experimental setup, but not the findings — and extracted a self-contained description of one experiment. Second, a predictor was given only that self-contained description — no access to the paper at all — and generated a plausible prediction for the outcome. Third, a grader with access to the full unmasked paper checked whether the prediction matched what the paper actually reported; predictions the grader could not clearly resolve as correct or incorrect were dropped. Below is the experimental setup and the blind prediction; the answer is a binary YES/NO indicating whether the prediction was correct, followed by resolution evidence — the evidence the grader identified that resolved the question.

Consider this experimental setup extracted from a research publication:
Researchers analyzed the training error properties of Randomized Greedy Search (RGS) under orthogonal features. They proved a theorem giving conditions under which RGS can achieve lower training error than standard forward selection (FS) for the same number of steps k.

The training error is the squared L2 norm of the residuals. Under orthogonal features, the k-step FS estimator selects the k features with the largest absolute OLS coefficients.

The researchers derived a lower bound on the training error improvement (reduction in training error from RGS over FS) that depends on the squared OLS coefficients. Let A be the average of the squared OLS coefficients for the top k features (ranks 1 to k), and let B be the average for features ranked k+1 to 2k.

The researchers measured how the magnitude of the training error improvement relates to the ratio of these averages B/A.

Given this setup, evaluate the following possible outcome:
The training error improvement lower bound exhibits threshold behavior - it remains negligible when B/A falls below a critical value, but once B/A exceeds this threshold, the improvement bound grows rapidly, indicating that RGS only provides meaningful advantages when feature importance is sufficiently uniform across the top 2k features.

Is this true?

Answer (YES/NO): NO